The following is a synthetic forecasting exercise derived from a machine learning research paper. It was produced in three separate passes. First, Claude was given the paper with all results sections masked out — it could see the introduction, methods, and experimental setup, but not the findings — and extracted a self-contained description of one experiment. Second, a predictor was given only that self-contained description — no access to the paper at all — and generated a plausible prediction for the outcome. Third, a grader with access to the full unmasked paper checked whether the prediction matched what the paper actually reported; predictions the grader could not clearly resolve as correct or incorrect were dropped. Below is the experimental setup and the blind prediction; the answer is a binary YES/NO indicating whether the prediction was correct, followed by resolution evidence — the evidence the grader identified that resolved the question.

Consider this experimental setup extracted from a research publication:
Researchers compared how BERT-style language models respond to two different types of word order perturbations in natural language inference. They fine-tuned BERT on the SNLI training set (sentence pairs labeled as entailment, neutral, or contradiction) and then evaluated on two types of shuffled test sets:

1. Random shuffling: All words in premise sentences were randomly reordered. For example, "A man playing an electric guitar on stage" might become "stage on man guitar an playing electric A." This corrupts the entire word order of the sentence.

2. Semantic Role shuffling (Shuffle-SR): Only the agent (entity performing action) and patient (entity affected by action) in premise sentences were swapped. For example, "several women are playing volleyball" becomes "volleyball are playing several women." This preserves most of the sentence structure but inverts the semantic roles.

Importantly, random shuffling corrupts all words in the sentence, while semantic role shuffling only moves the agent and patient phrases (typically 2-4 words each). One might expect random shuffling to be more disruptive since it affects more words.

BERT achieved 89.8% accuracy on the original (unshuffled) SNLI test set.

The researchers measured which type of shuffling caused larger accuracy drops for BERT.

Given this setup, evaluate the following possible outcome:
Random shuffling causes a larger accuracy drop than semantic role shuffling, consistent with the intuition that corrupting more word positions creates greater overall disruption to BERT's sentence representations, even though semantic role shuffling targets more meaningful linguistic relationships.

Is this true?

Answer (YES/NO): NO